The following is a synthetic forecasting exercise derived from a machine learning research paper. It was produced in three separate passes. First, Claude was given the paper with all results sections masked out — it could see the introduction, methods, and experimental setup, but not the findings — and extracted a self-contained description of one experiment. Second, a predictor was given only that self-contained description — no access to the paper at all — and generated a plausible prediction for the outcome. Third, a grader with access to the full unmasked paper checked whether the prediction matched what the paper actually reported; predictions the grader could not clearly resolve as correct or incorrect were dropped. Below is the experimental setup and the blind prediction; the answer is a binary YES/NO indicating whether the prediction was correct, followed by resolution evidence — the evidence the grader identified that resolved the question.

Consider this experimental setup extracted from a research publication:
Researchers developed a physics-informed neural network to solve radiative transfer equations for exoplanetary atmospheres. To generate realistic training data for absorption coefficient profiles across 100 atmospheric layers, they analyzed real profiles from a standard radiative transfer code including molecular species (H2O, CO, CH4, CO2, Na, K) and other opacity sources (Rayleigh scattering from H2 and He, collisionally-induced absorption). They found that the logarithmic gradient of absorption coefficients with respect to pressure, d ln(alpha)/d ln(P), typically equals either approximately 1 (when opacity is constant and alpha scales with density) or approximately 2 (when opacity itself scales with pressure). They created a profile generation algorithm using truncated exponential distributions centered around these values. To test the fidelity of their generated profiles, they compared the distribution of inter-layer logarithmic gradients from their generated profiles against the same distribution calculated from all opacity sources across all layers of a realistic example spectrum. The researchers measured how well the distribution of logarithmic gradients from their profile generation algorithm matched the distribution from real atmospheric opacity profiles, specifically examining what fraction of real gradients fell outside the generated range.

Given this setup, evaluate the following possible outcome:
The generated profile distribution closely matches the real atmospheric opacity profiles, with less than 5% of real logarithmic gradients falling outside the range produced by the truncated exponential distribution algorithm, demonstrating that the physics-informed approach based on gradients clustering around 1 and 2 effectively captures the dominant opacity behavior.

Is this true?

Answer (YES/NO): YES